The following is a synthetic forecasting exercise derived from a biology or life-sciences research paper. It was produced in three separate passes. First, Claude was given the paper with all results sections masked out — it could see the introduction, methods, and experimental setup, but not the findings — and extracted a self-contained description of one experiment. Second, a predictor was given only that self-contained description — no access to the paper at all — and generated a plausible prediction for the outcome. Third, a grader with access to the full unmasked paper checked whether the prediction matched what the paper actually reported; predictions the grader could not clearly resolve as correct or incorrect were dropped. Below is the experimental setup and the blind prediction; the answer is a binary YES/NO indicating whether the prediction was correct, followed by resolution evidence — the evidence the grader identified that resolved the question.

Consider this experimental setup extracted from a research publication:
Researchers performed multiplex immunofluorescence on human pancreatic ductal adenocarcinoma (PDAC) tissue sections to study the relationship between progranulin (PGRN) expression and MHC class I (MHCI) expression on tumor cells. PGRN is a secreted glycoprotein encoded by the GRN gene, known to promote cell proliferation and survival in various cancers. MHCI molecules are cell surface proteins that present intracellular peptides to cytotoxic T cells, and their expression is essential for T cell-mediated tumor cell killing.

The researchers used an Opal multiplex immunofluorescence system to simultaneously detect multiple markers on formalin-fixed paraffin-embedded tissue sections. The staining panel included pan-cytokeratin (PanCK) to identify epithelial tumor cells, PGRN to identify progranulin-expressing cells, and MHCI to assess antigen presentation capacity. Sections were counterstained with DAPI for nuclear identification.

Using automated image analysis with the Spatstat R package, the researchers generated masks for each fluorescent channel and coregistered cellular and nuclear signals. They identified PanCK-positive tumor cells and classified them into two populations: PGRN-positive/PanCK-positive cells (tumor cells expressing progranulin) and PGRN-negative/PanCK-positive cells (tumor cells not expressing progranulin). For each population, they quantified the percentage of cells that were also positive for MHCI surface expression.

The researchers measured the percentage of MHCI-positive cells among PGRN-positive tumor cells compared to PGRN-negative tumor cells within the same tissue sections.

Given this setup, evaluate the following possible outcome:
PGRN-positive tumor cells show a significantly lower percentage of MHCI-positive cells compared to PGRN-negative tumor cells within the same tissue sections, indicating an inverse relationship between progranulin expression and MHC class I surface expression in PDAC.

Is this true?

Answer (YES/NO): YES